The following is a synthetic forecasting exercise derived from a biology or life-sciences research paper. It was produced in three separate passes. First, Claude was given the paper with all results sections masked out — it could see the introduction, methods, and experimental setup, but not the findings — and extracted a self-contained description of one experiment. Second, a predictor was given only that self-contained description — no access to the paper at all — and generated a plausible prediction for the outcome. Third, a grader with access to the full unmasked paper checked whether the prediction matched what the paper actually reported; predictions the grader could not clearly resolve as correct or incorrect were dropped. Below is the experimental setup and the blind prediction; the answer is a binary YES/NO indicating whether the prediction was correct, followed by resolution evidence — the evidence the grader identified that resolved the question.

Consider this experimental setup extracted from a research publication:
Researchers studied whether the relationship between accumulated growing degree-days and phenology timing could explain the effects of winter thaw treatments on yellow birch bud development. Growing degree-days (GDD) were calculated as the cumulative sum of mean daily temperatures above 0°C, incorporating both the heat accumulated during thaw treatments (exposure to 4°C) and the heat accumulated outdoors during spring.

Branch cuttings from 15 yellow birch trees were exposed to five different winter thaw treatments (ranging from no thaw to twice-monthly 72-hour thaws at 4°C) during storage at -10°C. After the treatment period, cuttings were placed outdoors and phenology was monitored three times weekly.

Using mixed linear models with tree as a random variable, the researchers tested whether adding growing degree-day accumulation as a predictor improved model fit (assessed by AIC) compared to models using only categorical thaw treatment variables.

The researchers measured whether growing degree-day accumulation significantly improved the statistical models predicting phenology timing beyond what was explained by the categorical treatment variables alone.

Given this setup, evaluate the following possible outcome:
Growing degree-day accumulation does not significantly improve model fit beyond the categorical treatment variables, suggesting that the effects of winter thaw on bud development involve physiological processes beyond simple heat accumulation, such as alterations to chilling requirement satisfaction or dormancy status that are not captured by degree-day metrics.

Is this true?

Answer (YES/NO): NO